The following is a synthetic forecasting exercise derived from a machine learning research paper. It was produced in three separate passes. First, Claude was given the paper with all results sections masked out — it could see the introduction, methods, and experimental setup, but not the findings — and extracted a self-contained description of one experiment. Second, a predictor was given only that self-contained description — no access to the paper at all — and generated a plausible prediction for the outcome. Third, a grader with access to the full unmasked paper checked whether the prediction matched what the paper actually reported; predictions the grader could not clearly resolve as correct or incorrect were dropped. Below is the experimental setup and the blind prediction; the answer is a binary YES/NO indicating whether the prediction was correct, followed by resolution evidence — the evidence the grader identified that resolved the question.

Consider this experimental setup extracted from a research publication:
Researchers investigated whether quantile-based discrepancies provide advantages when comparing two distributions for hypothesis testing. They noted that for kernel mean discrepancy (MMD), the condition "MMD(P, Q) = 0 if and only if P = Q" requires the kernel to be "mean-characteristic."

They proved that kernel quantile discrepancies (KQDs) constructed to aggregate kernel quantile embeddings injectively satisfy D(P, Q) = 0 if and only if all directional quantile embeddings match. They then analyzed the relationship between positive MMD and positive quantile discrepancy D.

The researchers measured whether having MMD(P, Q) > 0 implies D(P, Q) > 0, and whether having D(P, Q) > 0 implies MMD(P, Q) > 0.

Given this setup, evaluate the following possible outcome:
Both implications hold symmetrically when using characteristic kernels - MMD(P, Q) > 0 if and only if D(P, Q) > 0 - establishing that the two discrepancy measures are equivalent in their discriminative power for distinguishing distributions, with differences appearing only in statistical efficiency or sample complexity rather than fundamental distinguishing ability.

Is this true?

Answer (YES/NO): NO